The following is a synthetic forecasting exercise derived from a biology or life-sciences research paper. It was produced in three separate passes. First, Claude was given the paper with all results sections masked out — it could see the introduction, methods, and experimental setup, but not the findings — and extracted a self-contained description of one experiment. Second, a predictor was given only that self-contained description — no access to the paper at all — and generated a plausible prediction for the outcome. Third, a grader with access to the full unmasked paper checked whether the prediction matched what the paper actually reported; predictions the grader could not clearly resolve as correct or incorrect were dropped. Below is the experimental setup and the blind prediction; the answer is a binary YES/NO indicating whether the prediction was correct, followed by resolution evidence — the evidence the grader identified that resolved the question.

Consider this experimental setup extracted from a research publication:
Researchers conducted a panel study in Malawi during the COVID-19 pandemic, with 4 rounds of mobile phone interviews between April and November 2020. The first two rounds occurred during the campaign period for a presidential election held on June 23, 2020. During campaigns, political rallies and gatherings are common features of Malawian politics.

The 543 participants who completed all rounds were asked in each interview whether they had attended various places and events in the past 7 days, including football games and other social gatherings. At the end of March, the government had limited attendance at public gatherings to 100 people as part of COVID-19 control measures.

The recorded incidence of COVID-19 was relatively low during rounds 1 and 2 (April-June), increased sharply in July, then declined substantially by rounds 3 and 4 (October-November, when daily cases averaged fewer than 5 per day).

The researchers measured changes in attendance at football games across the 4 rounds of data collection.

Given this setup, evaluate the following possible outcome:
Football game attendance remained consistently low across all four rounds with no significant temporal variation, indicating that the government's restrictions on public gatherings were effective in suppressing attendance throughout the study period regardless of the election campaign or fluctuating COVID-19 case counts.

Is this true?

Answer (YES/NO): NO